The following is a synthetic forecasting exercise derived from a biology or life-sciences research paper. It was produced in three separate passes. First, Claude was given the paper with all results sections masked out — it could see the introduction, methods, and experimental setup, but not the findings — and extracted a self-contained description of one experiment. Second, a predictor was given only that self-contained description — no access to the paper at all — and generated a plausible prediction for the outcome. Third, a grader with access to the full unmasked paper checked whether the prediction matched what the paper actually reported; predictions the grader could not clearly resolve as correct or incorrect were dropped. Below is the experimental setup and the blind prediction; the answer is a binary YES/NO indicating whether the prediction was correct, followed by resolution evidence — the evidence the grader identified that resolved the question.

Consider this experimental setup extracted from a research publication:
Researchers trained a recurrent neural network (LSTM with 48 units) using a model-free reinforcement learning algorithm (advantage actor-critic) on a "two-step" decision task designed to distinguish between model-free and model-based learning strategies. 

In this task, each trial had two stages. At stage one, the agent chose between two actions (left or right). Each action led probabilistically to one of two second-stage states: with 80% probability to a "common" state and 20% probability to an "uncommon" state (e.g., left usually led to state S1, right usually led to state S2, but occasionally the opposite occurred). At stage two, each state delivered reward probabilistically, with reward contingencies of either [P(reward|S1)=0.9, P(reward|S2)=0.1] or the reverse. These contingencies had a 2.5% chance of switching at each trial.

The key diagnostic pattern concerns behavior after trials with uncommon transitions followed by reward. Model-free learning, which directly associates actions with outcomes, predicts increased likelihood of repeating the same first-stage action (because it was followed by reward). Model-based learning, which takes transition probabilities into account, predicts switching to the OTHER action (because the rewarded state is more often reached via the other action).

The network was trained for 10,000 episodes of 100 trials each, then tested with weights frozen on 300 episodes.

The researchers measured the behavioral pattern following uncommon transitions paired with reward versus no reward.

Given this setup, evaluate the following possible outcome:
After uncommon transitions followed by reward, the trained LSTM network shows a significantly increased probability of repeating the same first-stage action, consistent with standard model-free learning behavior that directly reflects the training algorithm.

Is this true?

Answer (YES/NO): NO